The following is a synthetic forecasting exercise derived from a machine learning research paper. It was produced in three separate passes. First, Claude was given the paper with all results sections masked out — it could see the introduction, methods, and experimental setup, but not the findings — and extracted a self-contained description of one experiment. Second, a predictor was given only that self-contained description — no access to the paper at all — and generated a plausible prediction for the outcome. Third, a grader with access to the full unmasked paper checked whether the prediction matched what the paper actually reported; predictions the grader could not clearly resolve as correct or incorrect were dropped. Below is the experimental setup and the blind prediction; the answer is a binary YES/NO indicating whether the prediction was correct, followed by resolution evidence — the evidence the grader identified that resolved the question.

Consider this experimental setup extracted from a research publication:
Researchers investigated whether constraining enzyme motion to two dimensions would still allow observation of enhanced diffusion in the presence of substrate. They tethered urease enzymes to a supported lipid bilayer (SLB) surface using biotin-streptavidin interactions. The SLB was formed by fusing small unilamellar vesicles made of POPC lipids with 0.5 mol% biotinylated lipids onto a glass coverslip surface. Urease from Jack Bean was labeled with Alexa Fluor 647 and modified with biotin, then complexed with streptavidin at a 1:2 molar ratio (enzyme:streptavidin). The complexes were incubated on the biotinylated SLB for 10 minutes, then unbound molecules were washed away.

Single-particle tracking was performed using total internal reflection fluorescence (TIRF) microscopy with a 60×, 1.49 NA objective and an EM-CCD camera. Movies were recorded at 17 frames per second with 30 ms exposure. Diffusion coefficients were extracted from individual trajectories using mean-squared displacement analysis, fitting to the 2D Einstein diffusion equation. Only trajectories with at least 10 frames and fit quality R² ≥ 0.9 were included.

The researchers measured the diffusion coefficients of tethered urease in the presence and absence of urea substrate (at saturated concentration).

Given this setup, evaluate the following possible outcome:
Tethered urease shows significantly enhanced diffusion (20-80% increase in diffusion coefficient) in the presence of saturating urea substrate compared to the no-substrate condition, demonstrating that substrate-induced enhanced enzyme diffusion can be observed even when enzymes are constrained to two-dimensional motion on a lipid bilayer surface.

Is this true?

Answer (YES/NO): NO